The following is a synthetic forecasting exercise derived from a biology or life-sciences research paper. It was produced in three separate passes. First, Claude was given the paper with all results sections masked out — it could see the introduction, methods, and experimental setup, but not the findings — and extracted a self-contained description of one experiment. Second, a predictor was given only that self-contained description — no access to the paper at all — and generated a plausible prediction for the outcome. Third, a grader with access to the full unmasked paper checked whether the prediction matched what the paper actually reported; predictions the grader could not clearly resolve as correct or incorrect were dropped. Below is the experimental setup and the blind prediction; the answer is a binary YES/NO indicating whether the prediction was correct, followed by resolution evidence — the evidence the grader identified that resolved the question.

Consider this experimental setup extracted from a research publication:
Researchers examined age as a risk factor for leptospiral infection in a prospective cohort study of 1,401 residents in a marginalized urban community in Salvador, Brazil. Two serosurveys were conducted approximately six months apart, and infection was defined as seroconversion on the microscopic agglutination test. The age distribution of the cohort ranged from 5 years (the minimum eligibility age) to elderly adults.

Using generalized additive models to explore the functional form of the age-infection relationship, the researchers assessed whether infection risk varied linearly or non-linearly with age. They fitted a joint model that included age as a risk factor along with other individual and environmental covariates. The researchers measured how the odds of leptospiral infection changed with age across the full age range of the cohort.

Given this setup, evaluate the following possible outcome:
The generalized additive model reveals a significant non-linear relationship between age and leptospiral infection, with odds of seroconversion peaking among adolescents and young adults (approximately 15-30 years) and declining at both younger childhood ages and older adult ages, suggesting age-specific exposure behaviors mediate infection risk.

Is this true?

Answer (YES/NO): NO